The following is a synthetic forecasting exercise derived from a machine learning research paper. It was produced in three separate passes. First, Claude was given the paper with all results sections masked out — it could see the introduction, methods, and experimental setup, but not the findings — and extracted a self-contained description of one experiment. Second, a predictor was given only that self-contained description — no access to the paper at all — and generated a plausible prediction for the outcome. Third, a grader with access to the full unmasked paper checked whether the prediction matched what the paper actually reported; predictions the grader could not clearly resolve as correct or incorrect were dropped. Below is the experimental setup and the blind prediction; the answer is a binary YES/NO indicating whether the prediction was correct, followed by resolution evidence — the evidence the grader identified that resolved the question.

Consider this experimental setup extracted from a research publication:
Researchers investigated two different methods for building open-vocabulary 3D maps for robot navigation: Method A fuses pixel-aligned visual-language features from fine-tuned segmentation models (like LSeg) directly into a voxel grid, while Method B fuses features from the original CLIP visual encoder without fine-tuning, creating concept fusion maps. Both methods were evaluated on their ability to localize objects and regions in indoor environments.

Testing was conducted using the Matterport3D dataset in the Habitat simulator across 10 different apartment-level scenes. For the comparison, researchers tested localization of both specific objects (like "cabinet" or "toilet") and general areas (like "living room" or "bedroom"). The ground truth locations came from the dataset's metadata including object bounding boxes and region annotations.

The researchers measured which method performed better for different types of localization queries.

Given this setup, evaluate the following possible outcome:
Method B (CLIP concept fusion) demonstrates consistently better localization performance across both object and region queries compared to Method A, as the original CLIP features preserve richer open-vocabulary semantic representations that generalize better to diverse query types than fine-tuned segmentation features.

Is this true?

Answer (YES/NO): NO